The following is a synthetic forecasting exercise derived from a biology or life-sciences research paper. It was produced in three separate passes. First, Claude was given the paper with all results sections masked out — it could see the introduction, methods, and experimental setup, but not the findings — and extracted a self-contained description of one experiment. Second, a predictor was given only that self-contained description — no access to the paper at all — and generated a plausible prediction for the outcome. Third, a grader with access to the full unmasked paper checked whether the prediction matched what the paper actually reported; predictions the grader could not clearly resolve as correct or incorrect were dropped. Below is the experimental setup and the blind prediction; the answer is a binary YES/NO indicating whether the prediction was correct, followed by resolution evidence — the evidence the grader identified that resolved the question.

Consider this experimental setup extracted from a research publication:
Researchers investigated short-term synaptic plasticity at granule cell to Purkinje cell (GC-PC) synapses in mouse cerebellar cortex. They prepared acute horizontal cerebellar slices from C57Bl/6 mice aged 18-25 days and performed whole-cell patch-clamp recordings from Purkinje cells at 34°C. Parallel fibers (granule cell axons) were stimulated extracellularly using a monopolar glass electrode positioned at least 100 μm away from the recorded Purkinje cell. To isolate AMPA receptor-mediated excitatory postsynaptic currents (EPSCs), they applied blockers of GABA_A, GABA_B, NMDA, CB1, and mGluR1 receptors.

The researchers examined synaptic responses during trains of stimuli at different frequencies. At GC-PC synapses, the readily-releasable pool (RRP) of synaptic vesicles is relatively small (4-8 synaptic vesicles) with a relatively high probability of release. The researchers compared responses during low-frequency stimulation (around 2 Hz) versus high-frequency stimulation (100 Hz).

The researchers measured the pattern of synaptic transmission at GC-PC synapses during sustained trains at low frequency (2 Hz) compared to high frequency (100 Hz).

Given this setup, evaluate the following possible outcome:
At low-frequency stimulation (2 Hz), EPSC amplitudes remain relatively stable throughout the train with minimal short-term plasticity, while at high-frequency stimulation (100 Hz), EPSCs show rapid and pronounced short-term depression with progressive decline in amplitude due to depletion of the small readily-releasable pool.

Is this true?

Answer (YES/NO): NO